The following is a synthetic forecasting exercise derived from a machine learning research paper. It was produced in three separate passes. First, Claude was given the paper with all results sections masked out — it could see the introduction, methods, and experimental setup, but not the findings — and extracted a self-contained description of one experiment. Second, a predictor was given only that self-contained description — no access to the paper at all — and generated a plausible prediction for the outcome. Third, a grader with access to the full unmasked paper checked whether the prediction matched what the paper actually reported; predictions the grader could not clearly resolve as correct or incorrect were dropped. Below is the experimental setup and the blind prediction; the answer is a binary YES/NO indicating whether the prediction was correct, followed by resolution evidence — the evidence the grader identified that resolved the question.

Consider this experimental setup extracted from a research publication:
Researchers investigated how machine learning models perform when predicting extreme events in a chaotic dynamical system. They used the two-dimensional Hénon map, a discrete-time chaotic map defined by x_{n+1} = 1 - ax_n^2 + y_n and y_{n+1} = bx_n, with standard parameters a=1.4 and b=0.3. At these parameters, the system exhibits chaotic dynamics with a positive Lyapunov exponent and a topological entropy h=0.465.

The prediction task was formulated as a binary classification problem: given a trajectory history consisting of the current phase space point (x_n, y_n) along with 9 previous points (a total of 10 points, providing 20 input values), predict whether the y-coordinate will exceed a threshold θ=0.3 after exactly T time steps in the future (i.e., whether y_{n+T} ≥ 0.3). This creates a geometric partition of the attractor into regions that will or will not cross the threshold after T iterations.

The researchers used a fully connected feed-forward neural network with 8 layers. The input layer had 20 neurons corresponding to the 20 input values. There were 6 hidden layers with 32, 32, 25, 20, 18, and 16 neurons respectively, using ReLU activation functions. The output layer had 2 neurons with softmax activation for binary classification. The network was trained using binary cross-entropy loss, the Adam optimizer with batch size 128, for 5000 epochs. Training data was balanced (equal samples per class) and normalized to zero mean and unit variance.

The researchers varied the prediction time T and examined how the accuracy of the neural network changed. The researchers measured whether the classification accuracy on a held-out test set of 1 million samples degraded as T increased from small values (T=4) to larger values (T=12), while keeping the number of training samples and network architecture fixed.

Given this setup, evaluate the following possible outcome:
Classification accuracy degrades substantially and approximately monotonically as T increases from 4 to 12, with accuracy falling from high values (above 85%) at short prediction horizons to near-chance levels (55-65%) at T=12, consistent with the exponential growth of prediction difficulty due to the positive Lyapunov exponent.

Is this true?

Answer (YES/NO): YES